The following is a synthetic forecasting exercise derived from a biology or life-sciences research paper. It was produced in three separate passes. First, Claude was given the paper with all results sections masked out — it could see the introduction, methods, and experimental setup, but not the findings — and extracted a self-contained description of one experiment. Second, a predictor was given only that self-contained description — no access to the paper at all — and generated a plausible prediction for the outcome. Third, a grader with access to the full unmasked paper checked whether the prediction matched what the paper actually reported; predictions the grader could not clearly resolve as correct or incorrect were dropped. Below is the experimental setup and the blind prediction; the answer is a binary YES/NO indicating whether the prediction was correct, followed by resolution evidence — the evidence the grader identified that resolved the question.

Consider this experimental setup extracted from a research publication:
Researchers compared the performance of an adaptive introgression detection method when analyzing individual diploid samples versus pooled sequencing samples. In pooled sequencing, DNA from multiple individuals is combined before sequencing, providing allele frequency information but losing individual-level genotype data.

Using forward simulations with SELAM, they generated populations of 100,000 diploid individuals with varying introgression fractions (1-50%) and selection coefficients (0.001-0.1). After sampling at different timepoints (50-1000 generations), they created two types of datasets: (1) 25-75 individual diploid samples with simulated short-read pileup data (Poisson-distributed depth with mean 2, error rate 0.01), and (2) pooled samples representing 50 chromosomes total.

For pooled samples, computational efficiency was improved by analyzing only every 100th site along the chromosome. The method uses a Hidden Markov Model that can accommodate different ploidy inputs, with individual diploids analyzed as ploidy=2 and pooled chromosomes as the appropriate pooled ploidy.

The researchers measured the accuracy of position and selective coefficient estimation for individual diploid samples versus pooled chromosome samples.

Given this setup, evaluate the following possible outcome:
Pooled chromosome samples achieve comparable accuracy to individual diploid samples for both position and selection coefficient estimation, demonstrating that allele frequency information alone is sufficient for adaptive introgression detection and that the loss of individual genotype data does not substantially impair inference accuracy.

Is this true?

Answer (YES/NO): NO